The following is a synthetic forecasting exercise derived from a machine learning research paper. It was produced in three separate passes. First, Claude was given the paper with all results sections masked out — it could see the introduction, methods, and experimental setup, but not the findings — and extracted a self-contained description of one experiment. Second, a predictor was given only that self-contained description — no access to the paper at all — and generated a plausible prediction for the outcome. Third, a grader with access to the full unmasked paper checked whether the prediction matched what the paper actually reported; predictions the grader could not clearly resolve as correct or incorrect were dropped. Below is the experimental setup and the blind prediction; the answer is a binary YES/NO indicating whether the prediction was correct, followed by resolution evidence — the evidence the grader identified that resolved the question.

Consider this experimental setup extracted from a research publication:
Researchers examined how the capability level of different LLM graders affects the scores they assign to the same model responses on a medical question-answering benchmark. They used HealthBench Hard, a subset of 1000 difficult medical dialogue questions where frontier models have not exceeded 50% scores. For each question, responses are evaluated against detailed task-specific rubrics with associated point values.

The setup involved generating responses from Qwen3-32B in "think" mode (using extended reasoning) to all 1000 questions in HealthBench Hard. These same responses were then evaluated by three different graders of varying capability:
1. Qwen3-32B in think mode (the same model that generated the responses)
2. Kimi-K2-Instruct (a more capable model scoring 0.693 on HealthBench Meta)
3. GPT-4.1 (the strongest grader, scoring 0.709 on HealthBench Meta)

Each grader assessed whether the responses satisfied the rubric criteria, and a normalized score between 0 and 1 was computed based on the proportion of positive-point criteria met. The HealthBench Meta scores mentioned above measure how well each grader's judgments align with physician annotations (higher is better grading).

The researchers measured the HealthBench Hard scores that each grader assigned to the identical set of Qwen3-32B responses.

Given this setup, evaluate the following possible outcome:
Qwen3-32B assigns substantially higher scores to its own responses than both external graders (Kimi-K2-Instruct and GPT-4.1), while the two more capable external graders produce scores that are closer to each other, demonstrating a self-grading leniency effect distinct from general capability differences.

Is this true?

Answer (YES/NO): NO